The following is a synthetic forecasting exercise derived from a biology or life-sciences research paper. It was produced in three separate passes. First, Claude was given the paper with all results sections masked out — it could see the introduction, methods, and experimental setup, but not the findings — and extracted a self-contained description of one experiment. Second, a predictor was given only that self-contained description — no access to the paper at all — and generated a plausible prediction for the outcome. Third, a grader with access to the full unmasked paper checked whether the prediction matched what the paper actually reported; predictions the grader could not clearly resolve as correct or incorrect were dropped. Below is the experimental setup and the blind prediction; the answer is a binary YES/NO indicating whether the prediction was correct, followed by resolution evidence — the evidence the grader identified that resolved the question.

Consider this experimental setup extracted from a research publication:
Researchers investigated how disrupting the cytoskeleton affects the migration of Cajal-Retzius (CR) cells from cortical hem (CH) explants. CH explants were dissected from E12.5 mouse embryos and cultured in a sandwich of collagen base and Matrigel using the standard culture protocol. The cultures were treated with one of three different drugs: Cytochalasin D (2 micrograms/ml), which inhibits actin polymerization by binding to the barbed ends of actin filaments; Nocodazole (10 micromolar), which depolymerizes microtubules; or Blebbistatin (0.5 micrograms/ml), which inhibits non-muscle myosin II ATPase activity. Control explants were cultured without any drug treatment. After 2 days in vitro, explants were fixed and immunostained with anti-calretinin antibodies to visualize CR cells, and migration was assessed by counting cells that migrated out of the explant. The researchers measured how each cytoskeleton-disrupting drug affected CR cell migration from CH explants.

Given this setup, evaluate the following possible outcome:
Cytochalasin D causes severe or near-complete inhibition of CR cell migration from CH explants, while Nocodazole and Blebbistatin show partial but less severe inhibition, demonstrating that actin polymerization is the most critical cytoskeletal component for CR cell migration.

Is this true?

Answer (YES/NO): NO